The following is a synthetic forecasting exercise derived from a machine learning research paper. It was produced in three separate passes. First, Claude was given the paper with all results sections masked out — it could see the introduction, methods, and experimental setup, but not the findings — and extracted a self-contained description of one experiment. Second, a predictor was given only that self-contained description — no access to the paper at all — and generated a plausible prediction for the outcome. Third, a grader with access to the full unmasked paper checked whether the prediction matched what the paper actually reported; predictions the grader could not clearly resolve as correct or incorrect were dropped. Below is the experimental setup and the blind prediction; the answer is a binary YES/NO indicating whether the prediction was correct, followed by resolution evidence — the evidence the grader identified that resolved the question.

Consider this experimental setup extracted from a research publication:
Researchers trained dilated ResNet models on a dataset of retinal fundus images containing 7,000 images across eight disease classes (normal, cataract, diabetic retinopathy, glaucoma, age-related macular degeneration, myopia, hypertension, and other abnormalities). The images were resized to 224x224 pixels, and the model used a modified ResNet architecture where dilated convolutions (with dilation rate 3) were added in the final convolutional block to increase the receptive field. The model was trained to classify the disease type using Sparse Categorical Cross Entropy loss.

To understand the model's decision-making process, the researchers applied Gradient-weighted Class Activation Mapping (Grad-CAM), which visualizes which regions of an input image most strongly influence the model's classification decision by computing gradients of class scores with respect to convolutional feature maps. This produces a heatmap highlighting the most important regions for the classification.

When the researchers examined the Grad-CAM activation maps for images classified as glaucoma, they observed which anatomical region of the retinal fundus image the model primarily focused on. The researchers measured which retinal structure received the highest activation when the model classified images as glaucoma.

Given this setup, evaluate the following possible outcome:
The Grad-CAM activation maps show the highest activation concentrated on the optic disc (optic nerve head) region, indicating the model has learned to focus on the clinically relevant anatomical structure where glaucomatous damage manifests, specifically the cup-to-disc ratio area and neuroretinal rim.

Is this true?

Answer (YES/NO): YES